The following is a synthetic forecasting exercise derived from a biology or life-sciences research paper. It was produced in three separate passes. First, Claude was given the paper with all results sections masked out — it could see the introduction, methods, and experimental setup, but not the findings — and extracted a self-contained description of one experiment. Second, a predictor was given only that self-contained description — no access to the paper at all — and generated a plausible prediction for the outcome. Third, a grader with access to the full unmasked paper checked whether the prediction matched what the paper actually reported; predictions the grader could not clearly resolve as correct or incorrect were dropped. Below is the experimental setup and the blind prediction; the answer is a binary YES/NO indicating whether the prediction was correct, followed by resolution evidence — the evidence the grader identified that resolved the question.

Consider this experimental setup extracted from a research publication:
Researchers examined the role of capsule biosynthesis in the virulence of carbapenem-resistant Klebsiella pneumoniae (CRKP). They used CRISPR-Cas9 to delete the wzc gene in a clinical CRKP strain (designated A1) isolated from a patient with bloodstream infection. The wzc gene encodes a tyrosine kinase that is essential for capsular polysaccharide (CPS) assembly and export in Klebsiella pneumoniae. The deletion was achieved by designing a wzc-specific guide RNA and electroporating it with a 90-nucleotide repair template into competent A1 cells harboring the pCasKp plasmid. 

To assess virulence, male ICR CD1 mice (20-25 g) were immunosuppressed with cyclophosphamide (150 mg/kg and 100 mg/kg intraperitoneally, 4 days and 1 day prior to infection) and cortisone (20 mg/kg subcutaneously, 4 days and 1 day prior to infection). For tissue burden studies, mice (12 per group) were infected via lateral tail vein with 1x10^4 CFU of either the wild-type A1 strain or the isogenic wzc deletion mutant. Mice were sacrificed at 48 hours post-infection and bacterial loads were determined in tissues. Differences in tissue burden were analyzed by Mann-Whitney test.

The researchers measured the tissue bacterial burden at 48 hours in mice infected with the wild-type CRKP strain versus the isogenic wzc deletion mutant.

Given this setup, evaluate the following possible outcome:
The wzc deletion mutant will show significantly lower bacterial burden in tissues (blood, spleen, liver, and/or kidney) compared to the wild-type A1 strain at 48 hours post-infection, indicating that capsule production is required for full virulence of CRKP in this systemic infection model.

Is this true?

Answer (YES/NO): YES